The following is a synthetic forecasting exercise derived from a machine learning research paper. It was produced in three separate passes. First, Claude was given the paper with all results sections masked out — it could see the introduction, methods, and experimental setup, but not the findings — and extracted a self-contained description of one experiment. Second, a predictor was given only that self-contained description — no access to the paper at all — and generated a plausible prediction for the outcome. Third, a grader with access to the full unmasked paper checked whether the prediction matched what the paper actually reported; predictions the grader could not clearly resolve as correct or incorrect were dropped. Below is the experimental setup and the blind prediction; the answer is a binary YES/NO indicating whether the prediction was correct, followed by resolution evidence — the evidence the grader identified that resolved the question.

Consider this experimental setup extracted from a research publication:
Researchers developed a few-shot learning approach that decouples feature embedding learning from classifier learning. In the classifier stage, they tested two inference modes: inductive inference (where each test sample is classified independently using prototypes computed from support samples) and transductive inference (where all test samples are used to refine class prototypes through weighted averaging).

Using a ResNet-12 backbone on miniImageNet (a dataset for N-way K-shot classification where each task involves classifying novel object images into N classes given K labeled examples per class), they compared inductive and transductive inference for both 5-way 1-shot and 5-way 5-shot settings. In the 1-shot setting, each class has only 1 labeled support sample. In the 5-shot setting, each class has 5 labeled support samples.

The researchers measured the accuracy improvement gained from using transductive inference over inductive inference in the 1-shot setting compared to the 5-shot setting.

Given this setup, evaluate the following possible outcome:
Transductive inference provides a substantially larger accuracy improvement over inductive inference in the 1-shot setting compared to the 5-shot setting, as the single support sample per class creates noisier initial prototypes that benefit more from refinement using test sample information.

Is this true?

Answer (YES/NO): YES